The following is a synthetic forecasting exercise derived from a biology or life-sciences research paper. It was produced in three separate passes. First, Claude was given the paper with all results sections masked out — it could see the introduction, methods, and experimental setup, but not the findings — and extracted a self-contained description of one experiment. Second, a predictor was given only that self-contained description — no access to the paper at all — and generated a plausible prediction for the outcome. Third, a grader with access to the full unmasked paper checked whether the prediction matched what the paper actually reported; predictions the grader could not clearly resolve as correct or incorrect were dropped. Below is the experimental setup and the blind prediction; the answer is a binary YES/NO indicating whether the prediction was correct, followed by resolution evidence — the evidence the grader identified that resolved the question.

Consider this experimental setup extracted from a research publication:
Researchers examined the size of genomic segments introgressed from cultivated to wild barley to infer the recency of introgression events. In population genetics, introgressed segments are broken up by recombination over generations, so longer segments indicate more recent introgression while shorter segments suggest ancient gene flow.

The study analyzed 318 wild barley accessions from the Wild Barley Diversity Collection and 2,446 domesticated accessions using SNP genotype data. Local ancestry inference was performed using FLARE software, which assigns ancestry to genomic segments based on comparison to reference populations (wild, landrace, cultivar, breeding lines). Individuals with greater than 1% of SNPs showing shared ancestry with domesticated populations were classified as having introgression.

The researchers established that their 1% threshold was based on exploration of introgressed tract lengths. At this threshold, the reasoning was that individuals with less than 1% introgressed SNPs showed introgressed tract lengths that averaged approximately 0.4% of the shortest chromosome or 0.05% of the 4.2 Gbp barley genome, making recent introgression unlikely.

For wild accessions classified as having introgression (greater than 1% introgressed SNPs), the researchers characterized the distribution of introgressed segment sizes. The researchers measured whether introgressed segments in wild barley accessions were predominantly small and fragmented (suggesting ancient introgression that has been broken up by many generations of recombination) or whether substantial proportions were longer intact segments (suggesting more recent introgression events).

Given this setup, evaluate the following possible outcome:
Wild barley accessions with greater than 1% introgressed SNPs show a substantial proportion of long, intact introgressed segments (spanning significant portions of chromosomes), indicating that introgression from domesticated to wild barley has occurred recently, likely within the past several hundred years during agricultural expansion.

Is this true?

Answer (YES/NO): NO